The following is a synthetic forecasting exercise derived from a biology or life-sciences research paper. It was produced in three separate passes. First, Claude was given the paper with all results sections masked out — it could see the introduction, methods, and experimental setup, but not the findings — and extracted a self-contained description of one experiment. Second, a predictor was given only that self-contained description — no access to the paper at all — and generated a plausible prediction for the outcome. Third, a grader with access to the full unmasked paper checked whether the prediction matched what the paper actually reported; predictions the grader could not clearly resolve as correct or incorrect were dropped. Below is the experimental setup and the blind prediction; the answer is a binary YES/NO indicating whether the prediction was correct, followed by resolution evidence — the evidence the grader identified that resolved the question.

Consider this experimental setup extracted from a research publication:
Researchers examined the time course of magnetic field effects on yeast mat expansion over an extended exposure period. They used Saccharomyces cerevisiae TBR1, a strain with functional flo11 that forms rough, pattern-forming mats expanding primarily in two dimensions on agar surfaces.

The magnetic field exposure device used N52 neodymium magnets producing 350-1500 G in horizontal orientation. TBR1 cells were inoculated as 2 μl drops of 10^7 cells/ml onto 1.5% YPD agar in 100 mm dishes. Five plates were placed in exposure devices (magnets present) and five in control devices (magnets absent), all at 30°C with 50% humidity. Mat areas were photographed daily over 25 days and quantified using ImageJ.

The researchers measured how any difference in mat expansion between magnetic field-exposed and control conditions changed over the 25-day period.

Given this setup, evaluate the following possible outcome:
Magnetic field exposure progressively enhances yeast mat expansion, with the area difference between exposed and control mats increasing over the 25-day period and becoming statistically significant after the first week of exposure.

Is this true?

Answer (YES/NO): NO